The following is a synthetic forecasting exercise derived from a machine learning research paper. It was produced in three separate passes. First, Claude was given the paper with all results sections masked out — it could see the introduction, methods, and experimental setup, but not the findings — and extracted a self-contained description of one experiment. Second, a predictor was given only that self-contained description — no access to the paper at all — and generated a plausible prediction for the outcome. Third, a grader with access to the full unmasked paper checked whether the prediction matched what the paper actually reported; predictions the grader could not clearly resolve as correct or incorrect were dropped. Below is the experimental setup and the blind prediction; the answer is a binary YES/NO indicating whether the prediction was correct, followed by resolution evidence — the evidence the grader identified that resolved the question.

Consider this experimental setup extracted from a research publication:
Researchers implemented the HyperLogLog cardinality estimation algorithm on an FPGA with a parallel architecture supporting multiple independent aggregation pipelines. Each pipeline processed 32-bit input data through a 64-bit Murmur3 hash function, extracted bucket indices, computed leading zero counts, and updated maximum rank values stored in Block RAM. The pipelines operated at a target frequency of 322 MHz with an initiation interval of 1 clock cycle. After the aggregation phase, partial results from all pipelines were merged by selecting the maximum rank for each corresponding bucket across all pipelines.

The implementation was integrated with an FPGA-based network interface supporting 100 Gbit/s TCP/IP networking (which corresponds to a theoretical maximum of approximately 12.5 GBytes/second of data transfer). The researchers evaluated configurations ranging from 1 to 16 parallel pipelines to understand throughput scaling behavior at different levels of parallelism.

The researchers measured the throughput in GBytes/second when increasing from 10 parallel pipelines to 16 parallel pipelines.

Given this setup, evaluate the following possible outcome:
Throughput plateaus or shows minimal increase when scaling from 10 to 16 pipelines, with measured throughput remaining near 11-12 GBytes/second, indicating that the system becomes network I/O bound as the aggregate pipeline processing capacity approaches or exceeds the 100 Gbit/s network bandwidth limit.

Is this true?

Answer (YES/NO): NO